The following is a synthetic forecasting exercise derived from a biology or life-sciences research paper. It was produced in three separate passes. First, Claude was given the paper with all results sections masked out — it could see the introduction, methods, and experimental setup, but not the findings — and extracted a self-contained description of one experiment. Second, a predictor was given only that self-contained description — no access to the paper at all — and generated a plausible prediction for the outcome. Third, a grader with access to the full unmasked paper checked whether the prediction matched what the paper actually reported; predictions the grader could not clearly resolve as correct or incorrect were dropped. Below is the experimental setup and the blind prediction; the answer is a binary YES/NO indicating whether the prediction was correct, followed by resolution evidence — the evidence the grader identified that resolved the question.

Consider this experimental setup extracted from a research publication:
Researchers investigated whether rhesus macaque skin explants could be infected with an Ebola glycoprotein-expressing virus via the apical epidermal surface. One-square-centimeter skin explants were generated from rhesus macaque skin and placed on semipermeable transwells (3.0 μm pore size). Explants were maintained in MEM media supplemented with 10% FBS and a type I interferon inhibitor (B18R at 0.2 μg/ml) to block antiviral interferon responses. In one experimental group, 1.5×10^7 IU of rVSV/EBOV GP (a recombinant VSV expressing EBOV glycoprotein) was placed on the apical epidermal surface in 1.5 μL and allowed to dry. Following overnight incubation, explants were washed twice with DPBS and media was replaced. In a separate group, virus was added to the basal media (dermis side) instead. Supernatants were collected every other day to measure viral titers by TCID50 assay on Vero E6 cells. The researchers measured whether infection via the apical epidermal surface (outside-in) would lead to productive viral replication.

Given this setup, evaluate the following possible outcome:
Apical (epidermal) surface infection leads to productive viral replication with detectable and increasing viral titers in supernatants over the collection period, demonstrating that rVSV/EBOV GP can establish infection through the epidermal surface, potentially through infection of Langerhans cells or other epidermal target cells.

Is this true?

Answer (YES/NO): YES